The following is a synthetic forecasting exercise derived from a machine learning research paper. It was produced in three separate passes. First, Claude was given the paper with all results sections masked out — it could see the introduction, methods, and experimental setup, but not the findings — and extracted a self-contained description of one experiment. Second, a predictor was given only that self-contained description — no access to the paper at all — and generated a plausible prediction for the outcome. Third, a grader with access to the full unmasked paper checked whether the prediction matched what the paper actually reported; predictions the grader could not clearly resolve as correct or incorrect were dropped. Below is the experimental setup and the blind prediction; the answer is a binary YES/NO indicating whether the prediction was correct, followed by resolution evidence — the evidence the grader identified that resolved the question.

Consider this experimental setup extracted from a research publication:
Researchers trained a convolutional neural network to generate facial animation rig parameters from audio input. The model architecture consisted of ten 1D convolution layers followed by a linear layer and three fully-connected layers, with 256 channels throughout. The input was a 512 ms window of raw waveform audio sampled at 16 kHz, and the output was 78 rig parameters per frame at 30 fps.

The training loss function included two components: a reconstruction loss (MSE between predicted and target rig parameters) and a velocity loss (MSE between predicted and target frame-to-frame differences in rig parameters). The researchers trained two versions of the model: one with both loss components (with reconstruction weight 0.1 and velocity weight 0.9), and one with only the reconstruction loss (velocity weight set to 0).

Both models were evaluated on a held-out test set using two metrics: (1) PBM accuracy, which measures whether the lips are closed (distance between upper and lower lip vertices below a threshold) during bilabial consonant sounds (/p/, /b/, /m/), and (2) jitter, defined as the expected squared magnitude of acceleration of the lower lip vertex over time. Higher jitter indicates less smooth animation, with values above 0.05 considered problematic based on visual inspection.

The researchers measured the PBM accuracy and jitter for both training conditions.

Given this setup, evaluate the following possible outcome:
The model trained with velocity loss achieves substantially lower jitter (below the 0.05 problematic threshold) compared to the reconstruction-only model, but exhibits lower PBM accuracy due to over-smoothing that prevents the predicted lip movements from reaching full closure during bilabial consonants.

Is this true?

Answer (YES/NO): YES